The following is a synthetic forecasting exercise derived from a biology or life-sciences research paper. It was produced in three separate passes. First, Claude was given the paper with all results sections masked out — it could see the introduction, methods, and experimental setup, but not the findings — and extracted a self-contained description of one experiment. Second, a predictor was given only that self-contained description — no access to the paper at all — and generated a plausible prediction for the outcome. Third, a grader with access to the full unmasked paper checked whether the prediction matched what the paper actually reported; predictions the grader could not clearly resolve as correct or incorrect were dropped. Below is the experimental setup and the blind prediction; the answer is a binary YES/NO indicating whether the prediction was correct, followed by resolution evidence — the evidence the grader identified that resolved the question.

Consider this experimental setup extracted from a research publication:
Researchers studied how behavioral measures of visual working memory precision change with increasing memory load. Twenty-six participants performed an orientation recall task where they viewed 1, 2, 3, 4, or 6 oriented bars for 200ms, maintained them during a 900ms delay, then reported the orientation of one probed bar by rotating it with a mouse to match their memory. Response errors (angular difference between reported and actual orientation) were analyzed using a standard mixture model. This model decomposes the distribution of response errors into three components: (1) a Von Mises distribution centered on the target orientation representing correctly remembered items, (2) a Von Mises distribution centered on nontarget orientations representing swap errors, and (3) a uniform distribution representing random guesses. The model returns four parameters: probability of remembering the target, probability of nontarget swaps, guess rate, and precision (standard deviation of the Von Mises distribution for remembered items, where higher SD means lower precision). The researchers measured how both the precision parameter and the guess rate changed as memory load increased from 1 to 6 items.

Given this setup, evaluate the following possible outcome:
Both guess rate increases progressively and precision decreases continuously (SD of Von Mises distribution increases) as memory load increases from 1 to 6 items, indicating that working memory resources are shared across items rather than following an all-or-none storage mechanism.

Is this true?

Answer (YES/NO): YES